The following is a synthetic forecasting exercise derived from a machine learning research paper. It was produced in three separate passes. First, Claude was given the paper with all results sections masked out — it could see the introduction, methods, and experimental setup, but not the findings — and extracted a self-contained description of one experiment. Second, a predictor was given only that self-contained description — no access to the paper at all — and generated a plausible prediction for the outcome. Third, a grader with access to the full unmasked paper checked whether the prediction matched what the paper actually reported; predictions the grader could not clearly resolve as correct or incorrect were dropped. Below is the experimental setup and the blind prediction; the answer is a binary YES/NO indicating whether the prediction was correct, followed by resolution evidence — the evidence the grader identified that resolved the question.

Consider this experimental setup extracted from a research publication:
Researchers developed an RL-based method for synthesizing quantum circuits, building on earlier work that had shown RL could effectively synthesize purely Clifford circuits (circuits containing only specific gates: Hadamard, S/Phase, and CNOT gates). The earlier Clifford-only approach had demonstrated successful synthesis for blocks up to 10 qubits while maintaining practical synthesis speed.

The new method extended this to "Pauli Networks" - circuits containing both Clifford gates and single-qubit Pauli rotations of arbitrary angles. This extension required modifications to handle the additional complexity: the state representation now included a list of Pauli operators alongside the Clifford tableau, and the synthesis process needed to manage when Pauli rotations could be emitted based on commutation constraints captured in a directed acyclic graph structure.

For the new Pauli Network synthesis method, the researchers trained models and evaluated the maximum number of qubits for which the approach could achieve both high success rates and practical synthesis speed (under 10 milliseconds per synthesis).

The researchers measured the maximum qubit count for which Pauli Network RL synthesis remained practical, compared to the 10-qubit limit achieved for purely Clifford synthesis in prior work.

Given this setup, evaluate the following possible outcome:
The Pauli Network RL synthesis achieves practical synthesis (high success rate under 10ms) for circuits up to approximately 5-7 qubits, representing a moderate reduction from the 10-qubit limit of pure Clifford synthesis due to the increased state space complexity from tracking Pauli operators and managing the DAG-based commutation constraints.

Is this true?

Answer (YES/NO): YES